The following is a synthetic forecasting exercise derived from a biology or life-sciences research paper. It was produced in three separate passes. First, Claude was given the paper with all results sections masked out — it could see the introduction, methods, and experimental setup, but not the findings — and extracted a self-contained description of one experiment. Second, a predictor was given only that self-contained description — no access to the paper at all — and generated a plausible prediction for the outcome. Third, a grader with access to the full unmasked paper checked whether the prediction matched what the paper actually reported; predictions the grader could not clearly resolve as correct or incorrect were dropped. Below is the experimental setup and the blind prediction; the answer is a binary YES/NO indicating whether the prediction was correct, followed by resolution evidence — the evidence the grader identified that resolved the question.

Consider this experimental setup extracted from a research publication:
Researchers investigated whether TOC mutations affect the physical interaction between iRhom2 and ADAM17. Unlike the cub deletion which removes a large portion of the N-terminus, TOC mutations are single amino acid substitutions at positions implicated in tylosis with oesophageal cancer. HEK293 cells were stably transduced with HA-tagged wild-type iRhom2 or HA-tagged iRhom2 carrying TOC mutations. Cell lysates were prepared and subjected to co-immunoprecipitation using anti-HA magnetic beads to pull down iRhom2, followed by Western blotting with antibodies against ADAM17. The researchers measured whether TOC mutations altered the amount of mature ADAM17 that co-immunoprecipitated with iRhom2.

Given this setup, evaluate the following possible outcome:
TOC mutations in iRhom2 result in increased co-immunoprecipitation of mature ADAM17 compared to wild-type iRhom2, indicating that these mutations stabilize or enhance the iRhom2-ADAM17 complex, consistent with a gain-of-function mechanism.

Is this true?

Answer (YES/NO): NO